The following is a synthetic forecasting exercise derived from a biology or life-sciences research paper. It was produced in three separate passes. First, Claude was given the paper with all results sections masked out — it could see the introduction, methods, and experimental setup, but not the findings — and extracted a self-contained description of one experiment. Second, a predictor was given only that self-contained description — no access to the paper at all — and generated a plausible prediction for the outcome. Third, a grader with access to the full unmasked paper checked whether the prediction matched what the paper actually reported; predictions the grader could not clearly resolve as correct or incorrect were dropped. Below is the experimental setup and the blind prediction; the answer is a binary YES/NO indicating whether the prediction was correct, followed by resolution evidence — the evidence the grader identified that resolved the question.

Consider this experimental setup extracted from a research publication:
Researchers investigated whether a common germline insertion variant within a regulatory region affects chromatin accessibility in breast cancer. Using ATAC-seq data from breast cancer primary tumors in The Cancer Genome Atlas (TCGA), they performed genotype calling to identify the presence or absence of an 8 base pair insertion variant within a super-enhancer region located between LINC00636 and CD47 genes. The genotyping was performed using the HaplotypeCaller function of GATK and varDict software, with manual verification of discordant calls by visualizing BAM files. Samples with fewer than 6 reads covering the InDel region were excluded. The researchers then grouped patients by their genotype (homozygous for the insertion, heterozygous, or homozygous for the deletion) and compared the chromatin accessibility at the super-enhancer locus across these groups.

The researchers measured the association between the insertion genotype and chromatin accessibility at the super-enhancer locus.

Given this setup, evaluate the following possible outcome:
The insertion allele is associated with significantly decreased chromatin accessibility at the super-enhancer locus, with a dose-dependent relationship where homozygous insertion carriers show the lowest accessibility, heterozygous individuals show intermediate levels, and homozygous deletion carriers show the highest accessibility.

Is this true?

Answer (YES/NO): NO